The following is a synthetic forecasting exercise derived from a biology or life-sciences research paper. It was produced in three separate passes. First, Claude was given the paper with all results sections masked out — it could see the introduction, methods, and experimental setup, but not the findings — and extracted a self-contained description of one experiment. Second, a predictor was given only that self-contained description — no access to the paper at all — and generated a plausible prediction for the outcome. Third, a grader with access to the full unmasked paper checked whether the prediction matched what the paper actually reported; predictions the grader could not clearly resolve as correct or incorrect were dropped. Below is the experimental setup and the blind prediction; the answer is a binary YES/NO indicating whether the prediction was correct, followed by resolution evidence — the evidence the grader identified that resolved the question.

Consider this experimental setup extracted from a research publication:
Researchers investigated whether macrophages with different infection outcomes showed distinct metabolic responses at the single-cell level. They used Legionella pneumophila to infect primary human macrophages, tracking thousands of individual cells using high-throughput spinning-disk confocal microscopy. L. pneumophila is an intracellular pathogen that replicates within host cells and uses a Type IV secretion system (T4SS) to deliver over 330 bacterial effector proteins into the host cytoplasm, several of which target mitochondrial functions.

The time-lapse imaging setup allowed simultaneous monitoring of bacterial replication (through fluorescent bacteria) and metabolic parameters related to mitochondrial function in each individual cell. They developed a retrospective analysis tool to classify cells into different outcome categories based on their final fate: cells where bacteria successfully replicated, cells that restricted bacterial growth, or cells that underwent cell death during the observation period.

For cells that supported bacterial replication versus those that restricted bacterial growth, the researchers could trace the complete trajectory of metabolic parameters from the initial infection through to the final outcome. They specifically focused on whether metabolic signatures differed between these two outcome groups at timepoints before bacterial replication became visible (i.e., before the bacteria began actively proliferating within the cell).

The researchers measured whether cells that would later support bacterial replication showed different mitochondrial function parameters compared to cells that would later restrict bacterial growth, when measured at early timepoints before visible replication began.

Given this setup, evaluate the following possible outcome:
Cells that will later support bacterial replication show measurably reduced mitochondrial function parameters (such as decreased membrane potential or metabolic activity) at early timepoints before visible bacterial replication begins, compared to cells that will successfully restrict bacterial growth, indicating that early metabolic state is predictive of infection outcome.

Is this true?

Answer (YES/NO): NO